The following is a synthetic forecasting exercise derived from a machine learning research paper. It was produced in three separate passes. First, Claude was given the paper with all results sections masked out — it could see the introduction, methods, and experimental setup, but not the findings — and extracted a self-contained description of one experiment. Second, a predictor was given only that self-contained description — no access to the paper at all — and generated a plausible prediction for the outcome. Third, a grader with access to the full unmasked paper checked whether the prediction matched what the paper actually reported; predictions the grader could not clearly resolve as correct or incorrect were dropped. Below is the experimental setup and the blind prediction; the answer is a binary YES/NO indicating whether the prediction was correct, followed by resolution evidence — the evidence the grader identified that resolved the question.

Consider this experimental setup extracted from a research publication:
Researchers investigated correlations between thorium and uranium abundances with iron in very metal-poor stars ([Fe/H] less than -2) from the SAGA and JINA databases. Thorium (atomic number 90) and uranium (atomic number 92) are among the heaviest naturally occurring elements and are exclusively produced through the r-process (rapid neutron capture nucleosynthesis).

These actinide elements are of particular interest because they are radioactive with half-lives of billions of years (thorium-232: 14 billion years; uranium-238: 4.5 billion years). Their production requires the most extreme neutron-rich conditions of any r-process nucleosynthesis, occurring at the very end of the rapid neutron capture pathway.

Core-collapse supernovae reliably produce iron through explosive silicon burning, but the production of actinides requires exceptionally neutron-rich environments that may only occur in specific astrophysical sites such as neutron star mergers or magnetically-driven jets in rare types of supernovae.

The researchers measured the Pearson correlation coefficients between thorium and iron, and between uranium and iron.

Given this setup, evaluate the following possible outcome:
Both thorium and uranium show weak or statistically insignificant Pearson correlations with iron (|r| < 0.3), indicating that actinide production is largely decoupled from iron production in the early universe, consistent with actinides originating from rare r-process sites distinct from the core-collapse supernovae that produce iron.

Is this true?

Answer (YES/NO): YES